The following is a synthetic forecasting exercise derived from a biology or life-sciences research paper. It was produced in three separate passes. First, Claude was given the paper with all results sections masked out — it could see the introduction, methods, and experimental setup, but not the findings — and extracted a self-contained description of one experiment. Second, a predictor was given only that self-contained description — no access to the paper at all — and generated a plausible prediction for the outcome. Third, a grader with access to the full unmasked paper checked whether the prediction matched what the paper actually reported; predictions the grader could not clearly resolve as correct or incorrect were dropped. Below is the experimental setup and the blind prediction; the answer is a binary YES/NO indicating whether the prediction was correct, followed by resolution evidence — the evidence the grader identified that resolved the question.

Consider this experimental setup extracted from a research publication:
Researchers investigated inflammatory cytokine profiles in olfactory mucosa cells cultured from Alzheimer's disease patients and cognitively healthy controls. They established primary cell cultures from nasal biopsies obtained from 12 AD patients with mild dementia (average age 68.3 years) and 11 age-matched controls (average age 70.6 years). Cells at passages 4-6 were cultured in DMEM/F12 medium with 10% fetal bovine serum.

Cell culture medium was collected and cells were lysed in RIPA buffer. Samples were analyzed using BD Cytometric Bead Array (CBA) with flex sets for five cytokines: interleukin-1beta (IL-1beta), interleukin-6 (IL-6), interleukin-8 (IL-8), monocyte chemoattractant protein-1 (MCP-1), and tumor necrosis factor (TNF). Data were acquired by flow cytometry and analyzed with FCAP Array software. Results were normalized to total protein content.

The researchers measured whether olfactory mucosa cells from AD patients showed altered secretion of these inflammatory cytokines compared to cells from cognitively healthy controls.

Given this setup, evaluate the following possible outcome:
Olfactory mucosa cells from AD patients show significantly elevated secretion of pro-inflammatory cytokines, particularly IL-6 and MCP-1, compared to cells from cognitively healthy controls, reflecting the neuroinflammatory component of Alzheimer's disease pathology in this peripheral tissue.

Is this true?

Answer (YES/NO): NO